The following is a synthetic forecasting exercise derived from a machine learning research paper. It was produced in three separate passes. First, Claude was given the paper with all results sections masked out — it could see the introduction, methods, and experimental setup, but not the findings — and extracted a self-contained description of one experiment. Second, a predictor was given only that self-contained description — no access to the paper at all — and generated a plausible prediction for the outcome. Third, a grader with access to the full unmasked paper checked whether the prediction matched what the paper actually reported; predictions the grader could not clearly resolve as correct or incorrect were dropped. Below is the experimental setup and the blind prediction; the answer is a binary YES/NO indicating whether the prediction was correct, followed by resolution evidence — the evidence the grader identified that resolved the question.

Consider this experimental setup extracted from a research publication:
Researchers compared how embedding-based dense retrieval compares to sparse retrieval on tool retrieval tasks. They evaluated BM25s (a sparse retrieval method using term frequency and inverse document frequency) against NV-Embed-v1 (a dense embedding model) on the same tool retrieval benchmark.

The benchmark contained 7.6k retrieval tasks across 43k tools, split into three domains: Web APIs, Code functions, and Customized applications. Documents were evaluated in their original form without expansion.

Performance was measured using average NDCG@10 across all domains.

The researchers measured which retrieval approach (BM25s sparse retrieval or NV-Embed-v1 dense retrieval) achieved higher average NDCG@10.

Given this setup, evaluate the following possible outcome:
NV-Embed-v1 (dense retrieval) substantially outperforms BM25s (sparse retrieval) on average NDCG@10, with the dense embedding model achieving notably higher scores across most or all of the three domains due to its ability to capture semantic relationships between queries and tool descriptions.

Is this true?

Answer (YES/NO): YES